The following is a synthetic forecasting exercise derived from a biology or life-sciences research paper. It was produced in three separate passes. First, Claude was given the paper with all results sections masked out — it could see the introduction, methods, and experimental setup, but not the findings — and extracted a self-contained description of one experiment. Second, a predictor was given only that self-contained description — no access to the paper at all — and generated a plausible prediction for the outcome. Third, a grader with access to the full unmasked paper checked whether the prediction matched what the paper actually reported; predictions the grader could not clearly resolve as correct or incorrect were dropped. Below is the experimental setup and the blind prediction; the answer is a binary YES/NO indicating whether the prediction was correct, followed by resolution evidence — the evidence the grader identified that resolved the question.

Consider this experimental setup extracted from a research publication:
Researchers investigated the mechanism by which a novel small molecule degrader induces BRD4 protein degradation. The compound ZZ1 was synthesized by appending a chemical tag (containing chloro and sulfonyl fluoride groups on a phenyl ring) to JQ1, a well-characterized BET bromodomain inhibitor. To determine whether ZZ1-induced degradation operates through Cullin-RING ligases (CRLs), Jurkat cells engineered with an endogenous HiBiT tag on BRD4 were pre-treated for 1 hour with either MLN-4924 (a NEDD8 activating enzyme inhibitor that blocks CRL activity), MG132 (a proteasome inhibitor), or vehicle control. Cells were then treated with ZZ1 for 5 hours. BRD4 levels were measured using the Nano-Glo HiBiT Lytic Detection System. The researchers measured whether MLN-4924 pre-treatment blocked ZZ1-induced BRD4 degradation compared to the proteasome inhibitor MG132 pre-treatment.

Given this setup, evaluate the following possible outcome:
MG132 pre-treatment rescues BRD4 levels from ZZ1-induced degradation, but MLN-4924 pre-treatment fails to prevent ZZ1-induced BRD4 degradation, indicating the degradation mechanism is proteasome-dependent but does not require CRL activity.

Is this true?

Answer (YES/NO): YES